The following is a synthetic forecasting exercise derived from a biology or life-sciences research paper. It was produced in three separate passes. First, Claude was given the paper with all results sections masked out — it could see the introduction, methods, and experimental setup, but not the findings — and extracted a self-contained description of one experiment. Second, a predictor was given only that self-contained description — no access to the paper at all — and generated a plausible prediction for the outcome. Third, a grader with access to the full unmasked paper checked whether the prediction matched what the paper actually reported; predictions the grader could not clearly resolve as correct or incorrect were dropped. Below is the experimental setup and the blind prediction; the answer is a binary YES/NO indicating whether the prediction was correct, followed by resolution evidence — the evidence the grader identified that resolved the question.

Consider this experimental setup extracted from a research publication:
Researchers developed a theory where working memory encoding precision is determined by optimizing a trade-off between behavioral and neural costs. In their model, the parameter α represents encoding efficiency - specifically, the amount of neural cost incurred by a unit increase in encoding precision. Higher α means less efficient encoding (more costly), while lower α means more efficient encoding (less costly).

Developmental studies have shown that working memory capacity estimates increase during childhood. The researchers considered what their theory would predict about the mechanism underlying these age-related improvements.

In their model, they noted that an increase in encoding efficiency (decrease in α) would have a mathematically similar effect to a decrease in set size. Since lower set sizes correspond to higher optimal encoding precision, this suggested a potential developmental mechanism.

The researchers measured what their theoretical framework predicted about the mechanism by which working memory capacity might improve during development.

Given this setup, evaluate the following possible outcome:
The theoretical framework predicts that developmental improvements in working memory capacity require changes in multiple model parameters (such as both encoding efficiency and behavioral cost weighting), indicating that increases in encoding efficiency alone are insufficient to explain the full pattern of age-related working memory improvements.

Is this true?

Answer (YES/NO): NO